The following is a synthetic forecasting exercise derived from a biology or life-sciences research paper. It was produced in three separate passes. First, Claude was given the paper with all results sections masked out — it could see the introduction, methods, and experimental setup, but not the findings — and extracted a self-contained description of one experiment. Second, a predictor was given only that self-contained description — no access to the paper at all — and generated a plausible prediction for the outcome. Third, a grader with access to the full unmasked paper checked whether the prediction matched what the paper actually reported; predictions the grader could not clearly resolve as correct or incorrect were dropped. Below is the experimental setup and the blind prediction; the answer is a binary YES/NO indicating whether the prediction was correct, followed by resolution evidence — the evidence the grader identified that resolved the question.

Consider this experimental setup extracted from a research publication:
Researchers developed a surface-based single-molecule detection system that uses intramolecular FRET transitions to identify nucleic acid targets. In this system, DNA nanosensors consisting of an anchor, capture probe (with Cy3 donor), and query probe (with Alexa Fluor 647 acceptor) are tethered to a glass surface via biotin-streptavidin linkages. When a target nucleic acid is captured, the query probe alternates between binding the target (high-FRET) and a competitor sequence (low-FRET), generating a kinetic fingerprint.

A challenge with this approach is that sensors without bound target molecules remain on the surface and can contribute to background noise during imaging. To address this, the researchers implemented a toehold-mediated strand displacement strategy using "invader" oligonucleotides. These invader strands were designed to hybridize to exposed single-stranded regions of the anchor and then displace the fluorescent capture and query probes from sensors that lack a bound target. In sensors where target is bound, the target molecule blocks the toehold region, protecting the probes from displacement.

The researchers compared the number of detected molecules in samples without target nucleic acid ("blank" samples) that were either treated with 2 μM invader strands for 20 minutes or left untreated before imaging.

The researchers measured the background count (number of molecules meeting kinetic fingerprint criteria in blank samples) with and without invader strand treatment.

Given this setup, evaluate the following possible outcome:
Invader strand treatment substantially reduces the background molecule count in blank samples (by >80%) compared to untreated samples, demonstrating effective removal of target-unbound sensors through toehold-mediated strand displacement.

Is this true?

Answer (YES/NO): YES